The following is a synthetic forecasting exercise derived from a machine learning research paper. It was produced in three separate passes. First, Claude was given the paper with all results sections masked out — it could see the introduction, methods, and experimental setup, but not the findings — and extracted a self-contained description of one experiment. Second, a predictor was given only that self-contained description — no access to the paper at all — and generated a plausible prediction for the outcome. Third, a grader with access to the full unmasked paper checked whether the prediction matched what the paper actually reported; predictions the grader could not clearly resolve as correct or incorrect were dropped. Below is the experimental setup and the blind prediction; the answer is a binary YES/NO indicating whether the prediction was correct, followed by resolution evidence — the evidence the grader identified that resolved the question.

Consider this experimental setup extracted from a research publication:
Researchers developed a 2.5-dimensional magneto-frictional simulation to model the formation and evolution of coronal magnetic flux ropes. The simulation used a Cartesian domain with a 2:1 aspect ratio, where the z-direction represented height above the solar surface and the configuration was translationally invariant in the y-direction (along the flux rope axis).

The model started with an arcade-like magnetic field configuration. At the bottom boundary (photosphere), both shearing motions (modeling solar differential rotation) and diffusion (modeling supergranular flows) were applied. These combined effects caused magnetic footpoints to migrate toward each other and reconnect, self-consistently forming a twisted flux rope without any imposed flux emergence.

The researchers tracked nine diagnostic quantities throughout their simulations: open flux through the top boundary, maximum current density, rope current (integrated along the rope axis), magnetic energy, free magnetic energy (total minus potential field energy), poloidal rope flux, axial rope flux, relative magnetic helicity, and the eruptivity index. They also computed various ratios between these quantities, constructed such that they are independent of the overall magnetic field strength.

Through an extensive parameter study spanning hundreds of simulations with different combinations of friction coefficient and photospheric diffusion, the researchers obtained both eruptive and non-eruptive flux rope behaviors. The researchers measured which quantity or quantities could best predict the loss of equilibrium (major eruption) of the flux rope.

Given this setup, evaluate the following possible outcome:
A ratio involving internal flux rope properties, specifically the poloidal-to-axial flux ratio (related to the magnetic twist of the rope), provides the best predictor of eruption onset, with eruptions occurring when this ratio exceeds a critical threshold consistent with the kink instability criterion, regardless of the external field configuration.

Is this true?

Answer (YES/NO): NO